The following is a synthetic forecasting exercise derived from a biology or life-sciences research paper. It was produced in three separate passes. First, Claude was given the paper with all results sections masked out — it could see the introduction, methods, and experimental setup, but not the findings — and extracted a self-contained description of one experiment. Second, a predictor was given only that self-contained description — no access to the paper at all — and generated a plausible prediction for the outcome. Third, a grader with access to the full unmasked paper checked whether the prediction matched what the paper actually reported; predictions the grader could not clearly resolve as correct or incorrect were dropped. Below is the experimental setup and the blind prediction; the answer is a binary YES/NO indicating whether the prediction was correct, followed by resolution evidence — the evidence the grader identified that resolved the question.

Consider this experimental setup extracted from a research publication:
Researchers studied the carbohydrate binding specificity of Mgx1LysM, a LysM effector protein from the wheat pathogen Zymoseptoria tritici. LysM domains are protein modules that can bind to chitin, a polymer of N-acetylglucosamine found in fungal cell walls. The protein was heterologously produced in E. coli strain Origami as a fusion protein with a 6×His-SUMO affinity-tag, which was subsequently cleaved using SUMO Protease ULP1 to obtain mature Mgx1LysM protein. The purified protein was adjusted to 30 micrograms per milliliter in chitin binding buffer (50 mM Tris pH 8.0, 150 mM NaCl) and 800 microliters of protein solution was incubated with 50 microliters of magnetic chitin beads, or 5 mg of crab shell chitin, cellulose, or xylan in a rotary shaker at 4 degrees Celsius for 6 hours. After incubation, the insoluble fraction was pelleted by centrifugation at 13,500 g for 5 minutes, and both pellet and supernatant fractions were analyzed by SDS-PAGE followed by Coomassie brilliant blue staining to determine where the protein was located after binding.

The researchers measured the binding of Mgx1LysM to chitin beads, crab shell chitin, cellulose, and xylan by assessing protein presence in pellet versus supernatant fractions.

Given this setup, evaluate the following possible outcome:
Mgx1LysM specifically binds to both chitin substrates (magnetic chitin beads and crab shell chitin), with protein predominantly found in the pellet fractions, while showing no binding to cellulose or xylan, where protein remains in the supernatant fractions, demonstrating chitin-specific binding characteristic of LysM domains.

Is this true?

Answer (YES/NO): YES